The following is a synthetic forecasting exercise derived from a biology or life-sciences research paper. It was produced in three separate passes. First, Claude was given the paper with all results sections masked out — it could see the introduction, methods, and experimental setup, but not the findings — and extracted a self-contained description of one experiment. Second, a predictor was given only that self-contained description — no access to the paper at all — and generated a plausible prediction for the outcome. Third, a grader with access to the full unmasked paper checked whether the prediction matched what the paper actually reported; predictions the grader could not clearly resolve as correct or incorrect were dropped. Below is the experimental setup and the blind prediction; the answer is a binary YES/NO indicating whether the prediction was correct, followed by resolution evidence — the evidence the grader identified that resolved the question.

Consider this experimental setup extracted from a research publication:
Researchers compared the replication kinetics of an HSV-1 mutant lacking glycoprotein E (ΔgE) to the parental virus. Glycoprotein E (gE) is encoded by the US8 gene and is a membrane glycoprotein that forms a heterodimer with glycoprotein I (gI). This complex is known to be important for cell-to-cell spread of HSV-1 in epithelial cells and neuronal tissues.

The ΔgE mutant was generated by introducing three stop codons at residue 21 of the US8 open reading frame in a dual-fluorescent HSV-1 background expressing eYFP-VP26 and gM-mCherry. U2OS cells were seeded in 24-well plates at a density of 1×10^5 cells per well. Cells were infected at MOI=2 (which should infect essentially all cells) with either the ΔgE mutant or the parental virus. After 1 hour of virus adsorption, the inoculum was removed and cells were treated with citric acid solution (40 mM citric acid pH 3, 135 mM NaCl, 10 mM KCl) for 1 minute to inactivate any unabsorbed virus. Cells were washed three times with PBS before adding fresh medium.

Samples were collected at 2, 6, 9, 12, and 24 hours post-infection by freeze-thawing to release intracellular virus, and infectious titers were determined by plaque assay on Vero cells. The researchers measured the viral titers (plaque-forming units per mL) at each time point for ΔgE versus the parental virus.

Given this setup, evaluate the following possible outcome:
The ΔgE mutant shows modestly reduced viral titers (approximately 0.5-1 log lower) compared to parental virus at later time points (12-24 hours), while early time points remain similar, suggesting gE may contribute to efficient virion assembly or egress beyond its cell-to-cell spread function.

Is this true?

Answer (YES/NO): NO